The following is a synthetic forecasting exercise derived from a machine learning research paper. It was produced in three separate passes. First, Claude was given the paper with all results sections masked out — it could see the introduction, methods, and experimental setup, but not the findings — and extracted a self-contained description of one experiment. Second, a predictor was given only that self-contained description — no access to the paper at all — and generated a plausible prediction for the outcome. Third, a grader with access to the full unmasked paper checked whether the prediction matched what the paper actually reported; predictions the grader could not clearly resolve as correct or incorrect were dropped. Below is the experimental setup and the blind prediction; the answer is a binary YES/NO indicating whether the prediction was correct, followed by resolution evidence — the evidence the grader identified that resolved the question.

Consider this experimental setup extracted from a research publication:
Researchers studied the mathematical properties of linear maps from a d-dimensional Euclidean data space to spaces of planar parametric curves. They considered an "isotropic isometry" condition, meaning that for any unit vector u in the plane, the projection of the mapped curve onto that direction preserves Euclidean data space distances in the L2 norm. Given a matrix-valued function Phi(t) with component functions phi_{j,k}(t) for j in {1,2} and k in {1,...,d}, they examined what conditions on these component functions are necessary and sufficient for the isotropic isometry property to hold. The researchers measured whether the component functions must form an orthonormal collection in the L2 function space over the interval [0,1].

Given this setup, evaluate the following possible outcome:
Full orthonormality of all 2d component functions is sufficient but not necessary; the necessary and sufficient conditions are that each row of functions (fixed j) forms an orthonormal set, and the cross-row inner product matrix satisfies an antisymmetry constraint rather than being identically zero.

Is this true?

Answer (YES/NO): NO